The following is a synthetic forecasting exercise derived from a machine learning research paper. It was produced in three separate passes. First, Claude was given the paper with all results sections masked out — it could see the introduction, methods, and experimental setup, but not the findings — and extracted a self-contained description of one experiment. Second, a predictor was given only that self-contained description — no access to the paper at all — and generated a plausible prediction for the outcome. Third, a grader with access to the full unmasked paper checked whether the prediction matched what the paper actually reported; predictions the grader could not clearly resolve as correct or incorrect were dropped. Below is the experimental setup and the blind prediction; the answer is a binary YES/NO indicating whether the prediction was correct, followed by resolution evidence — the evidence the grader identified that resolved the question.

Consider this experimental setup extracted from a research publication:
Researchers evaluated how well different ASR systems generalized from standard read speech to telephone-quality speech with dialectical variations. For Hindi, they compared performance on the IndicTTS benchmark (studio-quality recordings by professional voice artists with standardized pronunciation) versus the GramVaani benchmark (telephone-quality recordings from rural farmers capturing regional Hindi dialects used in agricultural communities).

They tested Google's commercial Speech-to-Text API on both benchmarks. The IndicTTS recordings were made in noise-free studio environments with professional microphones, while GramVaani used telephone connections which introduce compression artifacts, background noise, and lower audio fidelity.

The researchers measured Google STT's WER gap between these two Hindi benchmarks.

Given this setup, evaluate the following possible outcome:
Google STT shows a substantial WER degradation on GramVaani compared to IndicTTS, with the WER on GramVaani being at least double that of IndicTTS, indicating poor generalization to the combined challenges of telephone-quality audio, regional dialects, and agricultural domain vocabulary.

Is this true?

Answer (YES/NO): YES